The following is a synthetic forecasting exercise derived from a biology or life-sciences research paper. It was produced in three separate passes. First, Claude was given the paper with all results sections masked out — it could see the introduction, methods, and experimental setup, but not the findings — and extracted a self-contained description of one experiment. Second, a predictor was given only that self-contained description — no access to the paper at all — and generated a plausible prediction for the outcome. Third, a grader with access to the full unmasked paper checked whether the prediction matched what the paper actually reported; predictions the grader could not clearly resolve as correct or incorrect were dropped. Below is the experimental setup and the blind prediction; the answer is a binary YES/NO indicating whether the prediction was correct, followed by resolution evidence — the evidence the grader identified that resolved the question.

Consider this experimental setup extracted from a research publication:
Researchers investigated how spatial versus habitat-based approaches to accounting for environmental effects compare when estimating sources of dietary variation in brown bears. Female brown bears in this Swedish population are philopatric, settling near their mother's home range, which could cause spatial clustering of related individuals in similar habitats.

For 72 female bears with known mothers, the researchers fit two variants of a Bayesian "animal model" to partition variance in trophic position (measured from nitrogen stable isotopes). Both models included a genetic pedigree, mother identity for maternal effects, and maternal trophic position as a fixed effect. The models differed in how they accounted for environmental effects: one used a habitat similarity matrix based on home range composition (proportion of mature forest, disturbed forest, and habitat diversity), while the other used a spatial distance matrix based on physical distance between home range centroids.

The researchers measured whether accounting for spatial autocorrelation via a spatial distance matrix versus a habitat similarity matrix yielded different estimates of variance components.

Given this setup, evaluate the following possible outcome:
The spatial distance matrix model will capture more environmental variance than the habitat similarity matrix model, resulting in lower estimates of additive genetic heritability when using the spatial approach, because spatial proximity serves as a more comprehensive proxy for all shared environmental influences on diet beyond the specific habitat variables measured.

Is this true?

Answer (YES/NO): NO